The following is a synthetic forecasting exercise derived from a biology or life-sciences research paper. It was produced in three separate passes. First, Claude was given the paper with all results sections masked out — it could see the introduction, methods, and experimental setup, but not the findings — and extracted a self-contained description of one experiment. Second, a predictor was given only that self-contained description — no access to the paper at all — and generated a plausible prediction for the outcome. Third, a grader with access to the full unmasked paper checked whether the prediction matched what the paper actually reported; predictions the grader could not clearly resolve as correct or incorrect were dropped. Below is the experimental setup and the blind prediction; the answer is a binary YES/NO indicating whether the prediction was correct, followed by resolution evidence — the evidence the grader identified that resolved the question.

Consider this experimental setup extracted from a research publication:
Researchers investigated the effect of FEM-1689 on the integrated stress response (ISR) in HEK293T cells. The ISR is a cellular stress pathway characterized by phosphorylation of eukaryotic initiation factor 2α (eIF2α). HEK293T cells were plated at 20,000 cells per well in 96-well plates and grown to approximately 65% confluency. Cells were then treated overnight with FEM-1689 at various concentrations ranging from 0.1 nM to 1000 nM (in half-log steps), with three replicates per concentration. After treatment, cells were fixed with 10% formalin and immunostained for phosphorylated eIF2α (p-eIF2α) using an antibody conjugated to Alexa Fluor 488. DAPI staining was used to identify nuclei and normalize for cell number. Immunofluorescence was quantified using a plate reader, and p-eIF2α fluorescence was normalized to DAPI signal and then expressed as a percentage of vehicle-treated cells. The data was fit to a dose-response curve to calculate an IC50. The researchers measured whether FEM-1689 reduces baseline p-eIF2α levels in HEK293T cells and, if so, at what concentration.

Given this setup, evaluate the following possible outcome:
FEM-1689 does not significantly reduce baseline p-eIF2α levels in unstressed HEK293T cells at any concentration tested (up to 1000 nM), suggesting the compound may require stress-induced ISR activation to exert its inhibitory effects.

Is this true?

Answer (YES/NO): NO